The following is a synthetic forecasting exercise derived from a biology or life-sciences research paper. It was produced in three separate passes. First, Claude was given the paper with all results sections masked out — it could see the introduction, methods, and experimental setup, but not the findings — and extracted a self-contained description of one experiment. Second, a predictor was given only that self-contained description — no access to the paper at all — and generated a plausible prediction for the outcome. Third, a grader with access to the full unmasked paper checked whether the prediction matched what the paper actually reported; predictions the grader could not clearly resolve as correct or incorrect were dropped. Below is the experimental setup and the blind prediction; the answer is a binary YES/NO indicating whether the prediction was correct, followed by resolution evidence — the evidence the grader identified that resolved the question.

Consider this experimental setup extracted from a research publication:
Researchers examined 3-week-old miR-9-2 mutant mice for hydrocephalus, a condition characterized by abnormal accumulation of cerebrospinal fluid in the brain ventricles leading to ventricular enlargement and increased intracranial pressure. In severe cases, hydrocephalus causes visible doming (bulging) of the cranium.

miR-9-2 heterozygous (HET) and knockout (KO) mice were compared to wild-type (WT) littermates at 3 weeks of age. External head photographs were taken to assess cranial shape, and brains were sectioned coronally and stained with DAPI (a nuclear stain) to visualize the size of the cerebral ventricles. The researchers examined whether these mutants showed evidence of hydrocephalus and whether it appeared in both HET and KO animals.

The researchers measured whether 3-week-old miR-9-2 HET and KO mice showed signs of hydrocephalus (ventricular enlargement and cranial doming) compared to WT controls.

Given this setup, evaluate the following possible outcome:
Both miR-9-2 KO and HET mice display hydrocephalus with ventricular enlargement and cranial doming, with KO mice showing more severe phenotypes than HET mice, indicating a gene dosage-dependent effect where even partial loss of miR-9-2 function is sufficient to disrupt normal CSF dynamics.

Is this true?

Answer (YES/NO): YES